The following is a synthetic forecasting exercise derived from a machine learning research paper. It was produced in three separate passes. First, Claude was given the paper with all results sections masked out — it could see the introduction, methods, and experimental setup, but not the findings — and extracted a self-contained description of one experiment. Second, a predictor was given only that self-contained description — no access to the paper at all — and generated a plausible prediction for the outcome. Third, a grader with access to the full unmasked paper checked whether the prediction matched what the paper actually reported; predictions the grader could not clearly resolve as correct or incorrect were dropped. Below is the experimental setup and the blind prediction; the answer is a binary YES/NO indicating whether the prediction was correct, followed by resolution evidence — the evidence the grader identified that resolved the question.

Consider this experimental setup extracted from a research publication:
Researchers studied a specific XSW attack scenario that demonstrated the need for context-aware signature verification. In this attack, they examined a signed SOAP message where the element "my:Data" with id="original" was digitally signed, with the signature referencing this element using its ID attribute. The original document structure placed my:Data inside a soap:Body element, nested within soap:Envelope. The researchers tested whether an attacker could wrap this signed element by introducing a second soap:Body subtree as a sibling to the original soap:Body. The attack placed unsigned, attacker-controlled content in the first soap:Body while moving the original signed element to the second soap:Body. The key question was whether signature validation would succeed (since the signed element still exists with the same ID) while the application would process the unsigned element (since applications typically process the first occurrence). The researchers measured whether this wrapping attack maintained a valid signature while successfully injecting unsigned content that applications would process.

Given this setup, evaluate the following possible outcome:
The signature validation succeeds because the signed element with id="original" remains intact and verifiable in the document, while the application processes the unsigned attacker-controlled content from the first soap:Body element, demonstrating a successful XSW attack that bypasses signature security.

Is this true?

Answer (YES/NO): YES